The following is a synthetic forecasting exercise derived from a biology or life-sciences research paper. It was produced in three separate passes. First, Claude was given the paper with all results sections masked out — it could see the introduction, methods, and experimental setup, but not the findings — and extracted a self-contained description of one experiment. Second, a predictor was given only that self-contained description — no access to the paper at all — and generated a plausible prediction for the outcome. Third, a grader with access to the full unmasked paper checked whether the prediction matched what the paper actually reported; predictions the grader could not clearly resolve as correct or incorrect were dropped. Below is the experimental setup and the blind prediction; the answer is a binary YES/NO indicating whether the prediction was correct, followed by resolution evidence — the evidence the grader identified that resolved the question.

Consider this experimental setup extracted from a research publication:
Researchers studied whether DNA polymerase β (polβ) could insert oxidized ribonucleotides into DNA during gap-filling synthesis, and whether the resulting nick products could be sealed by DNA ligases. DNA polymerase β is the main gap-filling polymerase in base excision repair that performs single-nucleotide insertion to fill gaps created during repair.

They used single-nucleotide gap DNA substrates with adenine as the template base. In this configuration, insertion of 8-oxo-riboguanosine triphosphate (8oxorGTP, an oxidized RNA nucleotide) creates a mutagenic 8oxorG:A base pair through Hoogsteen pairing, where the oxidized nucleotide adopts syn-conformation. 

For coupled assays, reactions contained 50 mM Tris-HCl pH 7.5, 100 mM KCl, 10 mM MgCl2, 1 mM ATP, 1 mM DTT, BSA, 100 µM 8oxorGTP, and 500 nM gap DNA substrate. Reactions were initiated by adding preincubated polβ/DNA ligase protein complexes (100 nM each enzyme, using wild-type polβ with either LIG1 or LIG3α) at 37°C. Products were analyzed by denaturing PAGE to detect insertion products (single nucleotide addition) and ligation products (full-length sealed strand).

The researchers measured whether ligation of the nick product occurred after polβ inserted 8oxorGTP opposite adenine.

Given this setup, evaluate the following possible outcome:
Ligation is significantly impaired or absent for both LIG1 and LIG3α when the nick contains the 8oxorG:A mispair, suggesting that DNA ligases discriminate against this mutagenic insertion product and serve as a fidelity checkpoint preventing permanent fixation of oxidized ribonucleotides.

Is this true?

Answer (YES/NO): NO